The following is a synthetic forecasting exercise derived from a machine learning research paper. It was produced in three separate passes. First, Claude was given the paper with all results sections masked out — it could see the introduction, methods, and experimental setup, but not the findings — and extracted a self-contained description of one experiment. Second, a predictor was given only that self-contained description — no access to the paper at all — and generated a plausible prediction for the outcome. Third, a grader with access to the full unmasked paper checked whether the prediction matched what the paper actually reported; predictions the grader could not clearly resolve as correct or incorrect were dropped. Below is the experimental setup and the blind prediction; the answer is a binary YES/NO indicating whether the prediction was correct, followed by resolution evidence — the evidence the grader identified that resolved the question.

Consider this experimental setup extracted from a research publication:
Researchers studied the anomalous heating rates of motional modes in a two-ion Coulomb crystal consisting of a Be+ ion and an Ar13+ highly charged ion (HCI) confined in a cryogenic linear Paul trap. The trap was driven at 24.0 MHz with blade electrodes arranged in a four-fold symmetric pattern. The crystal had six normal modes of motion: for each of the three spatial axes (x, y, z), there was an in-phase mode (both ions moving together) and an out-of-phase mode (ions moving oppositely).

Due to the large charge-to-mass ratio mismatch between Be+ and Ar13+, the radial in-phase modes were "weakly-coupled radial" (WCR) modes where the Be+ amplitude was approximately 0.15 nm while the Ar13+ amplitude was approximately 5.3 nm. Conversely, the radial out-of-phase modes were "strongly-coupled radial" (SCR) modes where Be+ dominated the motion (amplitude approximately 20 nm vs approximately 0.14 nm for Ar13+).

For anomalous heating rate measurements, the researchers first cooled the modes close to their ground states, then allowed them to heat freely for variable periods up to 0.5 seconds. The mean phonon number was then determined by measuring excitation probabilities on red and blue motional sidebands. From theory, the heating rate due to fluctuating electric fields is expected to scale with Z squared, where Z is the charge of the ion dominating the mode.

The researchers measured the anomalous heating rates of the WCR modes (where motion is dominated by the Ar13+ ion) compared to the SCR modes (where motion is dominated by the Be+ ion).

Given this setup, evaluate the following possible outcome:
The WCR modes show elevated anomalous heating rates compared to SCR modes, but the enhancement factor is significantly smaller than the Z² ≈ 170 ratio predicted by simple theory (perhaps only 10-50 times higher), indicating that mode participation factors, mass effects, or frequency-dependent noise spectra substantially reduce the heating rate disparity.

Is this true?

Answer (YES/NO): NO